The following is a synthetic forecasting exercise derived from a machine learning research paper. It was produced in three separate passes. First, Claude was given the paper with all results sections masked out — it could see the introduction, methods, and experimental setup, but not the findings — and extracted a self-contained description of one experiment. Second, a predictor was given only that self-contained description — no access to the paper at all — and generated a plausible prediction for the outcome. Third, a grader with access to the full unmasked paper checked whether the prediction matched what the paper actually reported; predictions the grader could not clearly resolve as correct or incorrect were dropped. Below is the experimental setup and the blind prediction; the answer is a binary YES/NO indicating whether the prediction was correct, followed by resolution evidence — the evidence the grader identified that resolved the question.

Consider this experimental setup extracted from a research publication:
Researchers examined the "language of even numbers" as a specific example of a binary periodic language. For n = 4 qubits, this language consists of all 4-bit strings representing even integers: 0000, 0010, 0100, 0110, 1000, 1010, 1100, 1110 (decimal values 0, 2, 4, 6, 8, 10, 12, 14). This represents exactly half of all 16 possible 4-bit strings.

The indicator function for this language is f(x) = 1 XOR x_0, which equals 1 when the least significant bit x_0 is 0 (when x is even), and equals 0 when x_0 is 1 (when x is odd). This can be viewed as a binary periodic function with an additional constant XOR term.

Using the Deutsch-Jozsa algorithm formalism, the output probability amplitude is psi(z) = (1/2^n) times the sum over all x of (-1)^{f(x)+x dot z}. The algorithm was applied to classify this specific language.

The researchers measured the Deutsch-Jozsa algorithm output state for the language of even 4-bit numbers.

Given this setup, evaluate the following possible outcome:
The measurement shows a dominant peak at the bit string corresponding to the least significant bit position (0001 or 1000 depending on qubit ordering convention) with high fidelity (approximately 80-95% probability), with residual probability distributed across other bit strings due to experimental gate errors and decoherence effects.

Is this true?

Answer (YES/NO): NO